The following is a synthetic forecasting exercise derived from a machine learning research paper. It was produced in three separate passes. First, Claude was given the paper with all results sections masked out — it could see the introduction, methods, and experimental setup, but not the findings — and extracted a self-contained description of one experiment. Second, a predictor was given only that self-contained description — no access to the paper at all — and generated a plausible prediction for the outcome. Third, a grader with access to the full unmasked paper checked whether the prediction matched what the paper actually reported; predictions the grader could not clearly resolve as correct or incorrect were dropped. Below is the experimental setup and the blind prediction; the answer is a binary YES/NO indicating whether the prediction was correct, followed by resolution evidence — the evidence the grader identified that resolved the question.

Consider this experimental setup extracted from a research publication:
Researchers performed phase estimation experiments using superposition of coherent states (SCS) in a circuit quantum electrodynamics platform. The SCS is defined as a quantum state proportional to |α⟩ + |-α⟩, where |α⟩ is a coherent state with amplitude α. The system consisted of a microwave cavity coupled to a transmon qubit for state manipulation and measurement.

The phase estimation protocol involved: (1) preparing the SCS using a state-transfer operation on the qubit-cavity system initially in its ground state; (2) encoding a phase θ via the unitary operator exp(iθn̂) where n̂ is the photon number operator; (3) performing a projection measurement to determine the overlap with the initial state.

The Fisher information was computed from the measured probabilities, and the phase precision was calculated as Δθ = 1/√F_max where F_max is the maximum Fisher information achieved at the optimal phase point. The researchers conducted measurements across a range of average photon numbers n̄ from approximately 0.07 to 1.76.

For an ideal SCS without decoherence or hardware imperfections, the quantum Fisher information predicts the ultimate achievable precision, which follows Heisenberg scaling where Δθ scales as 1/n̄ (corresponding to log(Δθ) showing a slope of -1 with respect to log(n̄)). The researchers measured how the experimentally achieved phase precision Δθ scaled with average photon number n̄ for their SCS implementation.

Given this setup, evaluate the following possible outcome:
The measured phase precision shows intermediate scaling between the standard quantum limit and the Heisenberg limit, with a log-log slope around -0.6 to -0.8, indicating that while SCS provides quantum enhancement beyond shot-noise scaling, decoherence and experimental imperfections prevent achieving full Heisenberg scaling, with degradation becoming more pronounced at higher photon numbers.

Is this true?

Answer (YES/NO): NO